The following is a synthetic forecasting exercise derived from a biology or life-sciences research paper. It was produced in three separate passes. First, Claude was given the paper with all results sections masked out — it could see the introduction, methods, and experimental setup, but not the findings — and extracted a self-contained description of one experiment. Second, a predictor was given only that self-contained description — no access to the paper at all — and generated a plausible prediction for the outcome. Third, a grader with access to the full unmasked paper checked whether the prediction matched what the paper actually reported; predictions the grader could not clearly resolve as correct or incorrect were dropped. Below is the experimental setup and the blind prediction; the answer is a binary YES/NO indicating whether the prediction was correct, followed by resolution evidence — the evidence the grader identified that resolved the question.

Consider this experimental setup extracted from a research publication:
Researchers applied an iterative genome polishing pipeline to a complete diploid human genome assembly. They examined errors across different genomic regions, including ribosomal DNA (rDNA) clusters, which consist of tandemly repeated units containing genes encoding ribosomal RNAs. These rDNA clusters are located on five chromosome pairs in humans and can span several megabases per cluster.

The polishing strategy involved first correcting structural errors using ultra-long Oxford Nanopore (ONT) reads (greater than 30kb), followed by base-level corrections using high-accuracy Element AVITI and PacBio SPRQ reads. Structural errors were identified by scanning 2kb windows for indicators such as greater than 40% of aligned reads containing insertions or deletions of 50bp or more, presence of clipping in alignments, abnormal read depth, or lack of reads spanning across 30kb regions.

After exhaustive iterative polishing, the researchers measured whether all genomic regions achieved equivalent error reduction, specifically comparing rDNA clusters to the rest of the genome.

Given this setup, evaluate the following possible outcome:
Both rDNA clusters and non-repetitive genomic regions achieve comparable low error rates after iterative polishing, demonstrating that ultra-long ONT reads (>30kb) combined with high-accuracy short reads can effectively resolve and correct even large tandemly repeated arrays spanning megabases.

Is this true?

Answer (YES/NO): NO